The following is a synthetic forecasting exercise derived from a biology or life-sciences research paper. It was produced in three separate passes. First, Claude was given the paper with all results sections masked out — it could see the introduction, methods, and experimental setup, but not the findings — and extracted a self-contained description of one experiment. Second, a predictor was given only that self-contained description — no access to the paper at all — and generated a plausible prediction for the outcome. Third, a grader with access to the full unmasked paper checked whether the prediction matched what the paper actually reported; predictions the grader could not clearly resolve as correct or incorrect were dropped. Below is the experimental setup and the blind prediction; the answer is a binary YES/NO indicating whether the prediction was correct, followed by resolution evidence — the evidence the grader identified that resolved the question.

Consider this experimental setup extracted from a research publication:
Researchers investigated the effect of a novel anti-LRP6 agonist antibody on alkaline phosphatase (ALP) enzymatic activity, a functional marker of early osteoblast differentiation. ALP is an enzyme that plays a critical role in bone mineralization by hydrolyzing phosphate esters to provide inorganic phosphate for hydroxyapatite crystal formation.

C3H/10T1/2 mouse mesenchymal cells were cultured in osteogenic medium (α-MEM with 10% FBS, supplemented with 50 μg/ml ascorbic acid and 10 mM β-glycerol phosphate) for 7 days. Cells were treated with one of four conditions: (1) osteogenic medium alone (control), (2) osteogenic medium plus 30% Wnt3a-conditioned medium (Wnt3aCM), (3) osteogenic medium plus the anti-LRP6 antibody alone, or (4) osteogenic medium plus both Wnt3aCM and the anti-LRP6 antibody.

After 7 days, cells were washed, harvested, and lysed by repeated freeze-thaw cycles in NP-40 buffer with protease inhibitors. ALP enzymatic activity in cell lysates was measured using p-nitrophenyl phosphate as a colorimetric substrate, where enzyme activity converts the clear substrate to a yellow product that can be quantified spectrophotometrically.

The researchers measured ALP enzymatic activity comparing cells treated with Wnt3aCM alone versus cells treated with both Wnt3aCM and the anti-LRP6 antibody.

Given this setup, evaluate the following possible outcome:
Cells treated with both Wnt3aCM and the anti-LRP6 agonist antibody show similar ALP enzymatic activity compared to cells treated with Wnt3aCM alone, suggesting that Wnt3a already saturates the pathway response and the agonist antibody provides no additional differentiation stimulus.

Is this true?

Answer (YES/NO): NO